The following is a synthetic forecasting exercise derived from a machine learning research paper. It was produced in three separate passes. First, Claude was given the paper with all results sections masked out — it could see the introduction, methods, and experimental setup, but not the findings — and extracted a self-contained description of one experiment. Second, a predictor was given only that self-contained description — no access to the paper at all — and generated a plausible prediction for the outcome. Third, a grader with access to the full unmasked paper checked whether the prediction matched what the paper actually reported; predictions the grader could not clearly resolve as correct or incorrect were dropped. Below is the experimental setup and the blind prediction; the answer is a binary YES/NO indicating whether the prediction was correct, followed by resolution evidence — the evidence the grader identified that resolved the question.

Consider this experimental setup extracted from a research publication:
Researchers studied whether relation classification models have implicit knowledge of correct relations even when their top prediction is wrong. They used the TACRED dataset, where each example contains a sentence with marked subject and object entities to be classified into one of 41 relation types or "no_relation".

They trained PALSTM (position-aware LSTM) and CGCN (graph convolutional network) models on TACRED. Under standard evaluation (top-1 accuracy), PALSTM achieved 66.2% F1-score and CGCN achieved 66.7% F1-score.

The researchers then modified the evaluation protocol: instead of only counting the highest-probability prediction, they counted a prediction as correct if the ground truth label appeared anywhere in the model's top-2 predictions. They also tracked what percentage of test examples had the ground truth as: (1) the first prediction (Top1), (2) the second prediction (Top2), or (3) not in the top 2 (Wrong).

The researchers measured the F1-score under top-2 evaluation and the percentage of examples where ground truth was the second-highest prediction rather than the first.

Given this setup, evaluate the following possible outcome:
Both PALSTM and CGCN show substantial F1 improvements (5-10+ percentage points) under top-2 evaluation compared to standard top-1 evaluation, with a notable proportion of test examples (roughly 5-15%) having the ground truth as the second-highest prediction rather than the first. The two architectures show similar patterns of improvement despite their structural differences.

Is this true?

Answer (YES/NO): NO